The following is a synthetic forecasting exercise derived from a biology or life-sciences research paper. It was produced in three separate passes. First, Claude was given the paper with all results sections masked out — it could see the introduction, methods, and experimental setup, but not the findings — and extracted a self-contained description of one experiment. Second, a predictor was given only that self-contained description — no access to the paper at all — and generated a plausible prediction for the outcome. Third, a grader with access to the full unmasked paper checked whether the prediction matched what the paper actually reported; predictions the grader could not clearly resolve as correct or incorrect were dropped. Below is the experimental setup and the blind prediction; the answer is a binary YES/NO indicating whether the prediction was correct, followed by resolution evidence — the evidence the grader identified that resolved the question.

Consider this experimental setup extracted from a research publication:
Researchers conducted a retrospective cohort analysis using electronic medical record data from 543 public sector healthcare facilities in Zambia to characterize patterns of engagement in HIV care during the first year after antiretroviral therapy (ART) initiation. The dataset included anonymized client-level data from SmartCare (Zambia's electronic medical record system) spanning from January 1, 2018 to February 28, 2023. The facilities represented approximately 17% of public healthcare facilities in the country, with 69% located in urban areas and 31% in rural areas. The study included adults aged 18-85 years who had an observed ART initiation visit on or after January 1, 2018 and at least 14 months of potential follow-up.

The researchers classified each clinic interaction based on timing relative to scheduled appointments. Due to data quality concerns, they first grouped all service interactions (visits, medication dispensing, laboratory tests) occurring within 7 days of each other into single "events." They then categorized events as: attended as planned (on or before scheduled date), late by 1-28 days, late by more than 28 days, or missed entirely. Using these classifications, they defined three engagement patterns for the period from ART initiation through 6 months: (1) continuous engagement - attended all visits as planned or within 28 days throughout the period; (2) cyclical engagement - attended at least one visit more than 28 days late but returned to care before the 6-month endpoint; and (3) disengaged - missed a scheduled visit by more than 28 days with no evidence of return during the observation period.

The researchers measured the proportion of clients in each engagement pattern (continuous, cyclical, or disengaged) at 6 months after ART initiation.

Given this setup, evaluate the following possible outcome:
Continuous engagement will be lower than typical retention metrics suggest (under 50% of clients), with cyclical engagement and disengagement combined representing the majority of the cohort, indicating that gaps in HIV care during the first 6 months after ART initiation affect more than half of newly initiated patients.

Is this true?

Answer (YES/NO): NO